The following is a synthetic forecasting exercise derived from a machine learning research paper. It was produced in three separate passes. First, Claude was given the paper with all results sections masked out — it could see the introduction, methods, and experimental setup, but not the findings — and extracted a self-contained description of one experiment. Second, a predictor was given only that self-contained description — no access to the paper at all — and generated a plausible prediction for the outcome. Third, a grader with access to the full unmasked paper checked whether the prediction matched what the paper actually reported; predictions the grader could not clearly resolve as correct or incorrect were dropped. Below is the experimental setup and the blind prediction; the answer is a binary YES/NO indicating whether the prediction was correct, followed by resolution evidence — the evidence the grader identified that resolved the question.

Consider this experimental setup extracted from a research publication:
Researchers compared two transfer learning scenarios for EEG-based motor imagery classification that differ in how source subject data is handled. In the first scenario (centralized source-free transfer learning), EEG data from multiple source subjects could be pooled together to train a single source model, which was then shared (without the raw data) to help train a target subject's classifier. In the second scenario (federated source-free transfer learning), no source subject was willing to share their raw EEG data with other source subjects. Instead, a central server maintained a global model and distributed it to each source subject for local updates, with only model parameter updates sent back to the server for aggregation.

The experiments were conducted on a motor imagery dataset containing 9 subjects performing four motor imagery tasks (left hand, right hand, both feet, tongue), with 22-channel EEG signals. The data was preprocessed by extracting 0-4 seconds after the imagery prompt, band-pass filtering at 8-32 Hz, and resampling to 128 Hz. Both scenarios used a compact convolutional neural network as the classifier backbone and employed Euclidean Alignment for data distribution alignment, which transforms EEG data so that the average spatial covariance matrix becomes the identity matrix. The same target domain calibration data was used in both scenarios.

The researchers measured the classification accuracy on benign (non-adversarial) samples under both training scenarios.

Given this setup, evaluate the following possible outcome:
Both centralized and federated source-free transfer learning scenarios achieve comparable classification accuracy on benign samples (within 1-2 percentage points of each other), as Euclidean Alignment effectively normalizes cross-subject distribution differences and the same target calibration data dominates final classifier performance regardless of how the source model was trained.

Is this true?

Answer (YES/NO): NO